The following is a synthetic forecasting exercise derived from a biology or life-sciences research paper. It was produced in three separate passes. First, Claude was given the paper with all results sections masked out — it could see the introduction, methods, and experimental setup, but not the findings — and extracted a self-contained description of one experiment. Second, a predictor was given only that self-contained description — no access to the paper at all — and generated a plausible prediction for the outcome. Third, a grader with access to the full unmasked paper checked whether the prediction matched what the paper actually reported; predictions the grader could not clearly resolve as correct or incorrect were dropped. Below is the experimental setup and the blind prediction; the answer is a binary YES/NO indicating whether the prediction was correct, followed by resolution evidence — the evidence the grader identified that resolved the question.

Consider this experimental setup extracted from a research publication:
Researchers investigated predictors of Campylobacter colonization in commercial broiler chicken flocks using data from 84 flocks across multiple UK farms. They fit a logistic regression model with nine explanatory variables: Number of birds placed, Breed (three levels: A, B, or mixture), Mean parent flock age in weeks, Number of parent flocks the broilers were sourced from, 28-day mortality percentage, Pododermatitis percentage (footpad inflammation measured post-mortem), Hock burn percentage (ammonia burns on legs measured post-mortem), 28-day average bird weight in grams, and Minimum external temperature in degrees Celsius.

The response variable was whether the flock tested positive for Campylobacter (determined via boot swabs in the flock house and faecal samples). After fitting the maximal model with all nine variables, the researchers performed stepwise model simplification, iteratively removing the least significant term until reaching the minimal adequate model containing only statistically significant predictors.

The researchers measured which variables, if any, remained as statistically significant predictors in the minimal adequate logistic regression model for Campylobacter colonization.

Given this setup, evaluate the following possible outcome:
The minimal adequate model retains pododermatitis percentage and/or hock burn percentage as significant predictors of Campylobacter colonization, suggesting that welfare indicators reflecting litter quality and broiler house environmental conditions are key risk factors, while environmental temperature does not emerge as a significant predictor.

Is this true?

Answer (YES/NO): NO